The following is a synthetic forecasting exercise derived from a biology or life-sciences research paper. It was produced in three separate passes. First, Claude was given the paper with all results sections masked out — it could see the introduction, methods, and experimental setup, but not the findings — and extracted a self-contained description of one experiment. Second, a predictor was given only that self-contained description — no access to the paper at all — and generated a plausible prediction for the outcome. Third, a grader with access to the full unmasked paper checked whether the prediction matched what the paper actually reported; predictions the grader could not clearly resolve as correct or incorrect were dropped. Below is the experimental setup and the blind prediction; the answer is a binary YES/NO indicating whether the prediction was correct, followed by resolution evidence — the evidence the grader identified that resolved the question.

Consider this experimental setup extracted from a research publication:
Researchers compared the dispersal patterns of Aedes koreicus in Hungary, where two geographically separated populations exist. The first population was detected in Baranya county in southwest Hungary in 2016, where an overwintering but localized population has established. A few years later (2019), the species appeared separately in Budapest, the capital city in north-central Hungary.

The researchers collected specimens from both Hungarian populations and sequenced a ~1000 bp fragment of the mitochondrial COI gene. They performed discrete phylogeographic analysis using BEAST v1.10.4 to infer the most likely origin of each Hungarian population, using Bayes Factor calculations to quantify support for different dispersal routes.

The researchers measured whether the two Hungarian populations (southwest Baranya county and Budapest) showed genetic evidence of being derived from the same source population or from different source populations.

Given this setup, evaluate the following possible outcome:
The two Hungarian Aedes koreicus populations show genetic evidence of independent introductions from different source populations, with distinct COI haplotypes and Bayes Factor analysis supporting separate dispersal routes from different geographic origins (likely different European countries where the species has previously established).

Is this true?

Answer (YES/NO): NO